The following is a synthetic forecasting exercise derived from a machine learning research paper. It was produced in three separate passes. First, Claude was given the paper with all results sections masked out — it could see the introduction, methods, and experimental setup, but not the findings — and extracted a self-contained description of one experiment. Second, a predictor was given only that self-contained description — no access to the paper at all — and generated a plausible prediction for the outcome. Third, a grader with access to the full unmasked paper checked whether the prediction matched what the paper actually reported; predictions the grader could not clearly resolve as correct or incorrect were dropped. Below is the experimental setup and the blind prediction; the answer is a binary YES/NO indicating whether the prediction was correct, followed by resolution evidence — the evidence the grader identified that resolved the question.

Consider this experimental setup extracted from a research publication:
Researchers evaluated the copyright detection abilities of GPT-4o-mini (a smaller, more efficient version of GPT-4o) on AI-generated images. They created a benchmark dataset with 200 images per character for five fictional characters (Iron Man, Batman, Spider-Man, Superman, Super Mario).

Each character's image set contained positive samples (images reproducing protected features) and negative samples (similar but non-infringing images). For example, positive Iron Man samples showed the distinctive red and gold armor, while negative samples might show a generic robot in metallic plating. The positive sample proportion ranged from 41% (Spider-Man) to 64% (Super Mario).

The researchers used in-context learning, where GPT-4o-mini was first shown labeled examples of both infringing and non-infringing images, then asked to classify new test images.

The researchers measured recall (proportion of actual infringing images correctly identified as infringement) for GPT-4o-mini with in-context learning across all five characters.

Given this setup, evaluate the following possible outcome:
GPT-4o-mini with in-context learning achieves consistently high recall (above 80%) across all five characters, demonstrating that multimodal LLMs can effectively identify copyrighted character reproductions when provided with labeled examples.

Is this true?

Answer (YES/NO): YES